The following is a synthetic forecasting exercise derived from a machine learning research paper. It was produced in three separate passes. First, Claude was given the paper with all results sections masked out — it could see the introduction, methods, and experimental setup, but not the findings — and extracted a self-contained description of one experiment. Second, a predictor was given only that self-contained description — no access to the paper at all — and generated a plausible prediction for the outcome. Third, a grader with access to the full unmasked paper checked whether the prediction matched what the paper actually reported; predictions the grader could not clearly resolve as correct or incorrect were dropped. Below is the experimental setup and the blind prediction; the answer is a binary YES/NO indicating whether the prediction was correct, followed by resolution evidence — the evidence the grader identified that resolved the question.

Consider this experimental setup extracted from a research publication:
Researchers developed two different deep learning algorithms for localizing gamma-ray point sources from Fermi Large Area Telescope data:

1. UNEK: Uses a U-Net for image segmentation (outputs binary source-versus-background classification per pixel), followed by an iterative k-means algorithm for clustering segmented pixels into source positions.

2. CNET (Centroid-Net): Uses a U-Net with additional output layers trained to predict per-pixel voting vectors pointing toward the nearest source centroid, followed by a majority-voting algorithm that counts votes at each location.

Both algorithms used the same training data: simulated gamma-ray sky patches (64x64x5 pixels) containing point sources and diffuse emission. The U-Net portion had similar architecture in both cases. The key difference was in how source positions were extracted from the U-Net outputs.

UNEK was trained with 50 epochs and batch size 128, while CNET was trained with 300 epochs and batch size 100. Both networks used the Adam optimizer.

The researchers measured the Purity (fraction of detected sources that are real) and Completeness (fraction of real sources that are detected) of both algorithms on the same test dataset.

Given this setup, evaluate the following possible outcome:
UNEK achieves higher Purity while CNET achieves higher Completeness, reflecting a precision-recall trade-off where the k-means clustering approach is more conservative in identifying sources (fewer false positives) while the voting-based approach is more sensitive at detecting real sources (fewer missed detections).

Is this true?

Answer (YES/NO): NO